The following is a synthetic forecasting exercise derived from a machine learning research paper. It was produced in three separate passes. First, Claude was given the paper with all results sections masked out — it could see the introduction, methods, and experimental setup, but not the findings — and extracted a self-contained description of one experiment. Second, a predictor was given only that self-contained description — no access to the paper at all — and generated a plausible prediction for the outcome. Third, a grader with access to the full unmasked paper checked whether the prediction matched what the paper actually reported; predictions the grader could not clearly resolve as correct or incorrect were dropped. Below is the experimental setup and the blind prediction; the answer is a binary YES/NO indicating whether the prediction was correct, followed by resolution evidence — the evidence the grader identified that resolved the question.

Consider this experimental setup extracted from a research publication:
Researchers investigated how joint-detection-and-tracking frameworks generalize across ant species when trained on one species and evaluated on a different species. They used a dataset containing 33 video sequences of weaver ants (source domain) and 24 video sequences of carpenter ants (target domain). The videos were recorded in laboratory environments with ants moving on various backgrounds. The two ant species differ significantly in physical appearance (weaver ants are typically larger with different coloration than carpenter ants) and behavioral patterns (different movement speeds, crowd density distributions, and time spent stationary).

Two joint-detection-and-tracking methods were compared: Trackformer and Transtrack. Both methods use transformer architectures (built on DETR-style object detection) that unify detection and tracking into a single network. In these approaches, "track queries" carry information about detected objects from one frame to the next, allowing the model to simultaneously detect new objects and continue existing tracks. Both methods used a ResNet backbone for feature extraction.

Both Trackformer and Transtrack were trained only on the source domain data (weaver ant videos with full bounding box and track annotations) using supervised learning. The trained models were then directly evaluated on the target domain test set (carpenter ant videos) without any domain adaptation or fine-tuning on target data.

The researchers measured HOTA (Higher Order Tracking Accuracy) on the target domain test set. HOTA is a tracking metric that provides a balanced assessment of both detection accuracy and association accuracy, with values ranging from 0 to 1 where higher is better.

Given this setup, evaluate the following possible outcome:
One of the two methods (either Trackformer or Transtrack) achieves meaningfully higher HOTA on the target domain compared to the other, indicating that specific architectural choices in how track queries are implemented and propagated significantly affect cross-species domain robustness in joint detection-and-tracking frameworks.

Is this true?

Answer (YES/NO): YES